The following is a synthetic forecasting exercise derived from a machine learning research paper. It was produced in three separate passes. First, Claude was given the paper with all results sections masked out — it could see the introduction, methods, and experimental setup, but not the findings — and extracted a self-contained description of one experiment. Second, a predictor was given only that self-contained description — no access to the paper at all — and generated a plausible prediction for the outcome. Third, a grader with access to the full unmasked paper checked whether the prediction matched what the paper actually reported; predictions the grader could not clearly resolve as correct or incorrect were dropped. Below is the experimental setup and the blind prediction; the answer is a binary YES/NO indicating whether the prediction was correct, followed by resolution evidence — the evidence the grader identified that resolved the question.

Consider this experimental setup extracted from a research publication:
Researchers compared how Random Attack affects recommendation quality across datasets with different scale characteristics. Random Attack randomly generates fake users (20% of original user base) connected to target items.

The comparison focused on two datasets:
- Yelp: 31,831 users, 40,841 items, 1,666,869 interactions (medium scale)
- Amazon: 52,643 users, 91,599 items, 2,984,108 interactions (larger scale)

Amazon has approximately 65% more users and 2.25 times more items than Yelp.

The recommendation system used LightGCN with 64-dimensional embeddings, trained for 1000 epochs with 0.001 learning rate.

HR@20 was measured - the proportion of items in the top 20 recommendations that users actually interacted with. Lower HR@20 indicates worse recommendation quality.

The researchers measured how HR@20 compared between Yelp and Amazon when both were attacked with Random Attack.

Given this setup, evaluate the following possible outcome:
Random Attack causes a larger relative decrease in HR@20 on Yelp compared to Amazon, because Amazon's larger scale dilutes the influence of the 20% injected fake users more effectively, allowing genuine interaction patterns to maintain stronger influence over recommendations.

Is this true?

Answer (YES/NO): NO